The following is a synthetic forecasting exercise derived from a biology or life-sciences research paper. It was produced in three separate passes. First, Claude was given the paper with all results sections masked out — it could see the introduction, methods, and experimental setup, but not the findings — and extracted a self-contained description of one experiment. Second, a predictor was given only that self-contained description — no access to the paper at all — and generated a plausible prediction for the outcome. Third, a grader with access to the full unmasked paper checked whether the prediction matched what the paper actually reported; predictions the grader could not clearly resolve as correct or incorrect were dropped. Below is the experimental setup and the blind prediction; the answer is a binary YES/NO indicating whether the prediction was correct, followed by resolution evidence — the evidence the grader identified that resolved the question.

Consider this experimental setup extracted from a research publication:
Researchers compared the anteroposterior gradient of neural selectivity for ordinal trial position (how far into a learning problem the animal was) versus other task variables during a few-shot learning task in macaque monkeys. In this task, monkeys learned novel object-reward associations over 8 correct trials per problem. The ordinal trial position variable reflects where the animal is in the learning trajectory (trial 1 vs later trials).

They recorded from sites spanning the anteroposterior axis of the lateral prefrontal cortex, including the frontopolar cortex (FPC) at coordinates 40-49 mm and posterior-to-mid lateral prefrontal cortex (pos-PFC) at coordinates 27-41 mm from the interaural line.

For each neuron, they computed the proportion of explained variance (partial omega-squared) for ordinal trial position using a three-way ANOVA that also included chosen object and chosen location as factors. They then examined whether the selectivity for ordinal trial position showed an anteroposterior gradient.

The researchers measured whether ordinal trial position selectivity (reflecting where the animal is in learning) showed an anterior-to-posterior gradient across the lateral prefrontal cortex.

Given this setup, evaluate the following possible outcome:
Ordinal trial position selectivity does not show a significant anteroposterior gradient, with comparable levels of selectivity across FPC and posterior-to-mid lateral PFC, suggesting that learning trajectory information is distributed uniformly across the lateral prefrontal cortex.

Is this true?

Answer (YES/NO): NO